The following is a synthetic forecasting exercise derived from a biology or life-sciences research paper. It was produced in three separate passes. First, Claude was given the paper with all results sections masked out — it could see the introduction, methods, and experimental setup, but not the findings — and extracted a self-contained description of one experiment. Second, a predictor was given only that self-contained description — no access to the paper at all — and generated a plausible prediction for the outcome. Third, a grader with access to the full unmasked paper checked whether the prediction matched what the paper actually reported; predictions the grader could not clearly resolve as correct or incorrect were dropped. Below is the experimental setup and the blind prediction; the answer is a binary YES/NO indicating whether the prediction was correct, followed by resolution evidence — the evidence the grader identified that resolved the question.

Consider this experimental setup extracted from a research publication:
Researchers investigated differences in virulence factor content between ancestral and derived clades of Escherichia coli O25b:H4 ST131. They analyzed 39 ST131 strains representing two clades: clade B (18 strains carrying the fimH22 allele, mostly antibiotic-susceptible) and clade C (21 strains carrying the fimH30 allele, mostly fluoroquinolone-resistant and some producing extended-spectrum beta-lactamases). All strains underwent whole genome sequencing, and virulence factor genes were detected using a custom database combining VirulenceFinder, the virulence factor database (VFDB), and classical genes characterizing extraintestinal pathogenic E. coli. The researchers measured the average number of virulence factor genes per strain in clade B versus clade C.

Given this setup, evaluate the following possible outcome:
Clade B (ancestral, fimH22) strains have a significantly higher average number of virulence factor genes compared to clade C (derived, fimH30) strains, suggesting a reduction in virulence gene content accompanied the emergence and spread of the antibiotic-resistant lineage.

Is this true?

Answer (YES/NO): YES